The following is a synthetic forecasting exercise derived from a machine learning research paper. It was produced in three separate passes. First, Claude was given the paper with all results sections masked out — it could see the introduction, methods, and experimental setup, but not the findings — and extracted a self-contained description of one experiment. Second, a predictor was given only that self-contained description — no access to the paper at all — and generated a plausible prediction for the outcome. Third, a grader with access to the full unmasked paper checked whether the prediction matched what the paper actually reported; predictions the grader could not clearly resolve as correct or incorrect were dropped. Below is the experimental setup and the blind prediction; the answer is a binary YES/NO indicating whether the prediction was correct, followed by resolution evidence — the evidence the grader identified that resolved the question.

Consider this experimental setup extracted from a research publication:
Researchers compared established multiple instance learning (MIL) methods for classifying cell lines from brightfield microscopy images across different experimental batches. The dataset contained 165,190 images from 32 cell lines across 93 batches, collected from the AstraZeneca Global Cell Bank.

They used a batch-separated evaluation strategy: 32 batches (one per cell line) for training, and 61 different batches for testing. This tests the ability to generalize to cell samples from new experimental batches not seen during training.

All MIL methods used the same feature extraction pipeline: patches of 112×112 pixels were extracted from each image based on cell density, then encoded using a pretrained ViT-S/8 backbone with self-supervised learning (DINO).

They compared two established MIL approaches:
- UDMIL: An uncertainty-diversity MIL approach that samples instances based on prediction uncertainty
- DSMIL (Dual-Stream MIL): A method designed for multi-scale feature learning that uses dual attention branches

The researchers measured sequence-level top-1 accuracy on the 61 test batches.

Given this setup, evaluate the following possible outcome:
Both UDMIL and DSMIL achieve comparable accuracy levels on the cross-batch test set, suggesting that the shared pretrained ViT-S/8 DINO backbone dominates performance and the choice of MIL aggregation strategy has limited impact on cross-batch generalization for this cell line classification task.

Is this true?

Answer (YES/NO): NO